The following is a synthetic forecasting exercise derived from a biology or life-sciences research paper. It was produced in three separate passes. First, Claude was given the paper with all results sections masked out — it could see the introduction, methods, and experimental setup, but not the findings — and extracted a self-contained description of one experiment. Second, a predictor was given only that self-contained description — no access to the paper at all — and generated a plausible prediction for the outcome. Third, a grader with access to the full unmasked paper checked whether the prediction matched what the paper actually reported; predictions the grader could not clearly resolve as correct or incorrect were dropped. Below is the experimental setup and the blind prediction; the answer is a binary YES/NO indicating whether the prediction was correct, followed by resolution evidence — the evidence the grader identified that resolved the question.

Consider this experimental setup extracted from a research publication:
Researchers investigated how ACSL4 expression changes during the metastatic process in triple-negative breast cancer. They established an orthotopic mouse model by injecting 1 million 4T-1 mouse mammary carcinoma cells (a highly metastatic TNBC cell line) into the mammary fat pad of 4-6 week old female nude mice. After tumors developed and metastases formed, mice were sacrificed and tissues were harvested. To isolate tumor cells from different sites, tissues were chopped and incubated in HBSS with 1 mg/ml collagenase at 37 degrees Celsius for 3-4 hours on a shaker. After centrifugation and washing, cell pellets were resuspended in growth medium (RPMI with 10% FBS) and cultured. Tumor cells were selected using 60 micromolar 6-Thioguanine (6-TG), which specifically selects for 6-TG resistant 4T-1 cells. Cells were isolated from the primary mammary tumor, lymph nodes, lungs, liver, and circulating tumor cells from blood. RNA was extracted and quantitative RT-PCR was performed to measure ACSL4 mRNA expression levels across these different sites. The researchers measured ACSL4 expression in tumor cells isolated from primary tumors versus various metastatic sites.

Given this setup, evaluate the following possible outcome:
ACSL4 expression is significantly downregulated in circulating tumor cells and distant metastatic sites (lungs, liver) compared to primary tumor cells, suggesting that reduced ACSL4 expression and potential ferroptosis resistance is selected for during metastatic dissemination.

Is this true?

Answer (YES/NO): NO